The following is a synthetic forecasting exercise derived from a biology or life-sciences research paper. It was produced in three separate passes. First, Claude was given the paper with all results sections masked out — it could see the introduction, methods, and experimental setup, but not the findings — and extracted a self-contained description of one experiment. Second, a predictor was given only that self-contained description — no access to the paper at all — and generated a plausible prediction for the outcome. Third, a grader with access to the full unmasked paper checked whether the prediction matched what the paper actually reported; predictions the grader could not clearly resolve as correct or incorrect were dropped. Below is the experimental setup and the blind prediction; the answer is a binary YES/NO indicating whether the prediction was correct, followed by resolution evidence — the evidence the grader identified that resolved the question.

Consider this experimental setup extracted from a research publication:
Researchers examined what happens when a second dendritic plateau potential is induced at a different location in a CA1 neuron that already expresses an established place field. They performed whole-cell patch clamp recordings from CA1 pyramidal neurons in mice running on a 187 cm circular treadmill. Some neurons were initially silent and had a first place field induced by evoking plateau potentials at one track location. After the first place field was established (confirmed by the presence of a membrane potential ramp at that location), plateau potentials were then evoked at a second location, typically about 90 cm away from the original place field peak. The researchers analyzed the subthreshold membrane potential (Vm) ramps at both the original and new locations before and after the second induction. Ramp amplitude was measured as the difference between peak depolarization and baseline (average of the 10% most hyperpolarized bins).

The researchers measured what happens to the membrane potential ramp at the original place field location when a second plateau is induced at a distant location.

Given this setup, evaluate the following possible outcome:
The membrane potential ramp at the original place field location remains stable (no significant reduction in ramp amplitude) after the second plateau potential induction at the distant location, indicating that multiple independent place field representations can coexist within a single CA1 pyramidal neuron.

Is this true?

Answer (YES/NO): NO